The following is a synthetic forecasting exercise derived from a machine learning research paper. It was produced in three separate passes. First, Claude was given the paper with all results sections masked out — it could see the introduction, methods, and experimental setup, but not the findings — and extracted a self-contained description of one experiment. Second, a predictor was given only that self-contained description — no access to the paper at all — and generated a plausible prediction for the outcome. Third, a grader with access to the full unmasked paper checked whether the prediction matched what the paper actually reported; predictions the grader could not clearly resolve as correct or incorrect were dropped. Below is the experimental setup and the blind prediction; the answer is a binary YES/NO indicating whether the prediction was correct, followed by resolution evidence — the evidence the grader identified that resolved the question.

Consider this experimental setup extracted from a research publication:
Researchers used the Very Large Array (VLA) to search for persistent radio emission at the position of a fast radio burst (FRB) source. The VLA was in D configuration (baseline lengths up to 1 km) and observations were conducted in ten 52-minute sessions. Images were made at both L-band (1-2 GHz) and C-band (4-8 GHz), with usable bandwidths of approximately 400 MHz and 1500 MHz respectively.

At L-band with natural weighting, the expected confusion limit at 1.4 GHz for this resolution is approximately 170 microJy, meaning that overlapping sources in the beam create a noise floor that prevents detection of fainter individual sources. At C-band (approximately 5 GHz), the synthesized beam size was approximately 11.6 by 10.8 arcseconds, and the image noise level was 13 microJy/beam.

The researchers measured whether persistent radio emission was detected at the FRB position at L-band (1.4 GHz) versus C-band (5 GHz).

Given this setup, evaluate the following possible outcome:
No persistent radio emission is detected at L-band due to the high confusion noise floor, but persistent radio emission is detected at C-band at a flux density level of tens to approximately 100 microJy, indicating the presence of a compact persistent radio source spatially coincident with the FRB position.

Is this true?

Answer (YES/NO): NO